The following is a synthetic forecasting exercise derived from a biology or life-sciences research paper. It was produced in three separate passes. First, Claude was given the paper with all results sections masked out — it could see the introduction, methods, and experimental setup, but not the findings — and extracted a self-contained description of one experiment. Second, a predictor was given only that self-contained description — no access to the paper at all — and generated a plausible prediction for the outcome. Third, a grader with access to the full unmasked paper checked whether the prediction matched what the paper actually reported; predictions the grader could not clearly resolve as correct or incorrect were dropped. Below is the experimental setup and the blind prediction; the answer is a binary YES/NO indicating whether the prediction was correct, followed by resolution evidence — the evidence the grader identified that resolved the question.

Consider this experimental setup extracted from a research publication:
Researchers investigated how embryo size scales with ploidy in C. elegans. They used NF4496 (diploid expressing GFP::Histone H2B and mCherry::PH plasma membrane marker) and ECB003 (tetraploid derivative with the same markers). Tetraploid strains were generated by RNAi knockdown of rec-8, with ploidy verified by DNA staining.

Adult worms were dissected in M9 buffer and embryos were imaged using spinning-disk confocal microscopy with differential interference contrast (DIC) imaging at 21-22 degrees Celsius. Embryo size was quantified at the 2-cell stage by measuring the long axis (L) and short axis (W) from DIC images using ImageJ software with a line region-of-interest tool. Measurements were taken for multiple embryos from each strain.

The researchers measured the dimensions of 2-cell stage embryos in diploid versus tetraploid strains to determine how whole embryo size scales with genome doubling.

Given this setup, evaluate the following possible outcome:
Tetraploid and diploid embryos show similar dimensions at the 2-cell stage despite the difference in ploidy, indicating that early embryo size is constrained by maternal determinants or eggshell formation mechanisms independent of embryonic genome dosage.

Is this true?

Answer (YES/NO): NO